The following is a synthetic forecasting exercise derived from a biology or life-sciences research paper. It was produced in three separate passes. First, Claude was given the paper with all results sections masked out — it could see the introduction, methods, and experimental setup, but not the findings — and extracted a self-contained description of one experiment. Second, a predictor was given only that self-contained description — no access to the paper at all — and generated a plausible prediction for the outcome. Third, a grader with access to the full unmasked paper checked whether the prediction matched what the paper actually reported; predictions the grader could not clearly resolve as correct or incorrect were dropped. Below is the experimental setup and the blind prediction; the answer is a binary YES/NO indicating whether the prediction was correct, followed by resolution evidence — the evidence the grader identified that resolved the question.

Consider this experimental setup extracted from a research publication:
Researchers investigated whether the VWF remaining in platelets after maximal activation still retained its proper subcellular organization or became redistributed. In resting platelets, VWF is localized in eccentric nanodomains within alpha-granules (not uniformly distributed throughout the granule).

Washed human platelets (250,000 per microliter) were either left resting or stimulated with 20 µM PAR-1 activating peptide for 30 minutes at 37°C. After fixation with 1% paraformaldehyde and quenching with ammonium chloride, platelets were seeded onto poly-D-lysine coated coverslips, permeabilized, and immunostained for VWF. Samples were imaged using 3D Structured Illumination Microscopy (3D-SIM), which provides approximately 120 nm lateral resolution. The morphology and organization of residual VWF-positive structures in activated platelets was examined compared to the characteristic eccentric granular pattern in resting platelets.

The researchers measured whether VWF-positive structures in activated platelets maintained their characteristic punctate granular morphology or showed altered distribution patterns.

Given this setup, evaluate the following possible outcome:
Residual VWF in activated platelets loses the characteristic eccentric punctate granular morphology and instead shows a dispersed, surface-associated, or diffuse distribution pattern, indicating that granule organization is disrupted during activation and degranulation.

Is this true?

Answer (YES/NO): NO